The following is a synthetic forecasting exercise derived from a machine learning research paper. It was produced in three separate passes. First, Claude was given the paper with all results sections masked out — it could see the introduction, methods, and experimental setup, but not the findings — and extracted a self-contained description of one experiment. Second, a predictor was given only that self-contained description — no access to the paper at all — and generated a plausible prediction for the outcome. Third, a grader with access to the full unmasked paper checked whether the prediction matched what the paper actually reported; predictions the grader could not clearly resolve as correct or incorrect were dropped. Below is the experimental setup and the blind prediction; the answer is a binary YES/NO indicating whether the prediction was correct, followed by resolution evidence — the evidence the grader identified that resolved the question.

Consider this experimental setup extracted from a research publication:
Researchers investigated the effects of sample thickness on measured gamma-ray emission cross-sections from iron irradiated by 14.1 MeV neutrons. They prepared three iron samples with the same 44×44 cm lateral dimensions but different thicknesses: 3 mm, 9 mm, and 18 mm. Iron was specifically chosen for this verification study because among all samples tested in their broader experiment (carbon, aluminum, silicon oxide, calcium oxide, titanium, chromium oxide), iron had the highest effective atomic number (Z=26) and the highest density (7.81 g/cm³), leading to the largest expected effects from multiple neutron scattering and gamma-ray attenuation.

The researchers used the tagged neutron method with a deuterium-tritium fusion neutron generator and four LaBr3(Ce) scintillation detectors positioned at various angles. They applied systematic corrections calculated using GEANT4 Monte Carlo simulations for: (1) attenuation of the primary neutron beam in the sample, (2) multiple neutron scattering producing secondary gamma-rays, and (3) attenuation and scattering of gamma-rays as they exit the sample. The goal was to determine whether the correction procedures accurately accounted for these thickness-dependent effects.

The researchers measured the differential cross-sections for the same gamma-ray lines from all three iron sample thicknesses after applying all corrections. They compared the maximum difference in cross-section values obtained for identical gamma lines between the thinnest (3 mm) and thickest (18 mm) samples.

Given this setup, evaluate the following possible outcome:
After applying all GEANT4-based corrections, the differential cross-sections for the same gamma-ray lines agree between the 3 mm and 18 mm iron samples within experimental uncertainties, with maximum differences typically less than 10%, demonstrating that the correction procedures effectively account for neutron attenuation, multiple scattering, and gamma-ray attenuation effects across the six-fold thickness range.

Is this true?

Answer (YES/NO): YES